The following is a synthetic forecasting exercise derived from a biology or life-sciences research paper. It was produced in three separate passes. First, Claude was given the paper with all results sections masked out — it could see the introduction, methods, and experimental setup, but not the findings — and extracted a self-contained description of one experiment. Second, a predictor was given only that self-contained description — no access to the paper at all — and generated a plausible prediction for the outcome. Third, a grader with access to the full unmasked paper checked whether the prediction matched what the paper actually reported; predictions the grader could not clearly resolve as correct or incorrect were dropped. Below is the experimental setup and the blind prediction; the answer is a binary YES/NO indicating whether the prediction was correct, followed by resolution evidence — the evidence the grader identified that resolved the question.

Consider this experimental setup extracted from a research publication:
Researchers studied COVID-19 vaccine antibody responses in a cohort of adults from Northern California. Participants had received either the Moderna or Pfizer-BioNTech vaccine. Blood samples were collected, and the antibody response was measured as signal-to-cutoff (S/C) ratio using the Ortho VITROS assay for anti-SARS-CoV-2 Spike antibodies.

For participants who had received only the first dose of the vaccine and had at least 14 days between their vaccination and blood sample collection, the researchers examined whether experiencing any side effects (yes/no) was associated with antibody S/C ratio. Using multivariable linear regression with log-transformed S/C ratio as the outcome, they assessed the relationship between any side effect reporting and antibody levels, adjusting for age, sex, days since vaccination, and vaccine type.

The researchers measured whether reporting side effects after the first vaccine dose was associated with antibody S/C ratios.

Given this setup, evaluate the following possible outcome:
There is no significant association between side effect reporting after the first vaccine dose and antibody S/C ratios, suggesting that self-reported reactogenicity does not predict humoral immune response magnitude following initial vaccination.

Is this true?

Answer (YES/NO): YES